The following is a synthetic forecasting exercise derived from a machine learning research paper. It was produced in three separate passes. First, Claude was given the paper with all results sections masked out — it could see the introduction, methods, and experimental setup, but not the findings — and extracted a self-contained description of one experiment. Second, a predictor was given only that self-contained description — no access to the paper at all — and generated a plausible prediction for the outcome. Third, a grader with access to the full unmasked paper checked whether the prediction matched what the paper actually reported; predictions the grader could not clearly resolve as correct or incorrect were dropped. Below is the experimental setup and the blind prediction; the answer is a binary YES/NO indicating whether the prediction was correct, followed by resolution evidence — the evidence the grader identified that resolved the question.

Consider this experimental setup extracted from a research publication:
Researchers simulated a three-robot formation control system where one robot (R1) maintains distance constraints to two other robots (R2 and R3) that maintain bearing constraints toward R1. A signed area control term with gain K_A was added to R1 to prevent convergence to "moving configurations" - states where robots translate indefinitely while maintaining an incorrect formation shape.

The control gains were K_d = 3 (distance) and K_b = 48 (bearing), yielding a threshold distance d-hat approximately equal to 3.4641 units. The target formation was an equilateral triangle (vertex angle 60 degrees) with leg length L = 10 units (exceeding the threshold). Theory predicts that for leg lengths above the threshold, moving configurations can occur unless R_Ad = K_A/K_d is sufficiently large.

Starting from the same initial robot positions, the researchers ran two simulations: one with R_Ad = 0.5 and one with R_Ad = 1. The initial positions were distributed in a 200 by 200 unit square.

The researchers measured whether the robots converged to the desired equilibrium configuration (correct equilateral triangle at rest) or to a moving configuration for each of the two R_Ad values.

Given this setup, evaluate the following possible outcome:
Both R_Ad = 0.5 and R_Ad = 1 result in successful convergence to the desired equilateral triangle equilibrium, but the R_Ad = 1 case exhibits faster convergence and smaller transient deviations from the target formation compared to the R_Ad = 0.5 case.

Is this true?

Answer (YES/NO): NO